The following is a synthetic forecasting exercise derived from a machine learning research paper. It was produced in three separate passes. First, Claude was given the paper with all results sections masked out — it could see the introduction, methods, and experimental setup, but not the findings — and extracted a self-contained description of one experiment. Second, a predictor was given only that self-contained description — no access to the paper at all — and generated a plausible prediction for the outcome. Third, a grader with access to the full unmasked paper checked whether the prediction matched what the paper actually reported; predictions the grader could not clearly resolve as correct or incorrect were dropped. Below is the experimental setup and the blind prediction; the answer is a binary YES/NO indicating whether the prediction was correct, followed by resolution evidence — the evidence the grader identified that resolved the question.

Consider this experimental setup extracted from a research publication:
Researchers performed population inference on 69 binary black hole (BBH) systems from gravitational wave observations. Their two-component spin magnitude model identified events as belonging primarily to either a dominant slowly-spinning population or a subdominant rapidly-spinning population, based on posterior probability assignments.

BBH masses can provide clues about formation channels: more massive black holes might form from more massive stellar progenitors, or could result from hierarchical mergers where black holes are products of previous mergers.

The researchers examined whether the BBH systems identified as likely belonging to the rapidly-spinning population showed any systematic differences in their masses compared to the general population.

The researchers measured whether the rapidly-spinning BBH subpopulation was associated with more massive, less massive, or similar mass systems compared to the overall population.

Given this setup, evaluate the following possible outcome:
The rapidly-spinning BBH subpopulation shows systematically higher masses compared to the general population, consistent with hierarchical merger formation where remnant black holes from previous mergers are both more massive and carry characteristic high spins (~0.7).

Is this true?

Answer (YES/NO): NO